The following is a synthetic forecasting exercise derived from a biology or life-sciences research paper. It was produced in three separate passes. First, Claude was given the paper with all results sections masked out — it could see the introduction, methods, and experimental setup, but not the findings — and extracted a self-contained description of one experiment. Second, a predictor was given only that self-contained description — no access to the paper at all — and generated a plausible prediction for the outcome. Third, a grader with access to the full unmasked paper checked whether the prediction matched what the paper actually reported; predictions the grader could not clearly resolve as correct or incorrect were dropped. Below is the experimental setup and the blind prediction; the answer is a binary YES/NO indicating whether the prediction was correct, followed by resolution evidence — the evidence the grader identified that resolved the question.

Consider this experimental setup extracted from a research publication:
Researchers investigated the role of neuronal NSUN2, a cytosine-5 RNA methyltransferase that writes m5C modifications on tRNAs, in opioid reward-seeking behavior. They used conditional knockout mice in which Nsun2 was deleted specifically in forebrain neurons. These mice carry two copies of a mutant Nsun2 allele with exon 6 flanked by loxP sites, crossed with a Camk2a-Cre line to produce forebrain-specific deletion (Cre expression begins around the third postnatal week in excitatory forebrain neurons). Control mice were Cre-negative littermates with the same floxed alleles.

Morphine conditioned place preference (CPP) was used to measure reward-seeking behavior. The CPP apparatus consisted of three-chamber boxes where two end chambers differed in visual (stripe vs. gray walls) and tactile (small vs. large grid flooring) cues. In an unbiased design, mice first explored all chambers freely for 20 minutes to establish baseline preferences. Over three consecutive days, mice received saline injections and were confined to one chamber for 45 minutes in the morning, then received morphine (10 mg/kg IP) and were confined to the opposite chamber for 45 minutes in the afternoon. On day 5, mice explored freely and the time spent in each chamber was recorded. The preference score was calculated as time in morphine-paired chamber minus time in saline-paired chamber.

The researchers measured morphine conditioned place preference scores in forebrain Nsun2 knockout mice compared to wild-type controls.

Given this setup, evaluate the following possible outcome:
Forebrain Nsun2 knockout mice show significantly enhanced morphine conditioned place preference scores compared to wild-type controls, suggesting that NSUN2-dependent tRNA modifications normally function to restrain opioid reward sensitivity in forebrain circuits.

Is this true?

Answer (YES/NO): NO